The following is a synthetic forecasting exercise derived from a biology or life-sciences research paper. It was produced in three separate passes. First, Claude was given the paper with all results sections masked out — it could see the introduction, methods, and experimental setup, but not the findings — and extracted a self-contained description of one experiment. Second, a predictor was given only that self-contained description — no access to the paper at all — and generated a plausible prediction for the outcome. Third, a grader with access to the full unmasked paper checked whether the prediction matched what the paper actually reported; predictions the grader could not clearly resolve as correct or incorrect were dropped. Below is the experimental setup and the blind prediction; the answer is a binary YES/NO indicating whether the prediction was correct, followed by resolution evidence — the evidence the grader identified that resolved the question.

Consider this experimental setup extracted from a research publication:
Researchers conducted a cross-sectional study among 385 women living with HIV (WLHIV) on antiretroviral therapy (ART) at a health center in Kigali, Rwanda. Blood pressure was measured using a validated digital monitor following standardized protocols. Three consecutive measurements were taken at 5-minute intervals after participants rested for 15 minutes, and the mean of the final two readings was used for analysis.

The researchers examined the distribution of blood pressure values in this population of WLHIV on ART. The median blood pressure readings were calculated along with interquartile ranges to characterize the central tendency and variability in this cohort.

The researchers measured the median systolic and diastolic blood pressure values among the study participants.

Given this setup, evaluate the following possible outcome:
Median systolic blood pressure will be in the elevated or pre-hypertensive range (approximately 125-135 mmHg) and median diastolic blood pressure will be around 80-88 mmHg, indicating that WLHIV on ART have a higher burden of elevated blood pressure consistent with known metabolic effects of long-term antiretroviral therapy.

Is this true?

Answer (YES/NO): NO